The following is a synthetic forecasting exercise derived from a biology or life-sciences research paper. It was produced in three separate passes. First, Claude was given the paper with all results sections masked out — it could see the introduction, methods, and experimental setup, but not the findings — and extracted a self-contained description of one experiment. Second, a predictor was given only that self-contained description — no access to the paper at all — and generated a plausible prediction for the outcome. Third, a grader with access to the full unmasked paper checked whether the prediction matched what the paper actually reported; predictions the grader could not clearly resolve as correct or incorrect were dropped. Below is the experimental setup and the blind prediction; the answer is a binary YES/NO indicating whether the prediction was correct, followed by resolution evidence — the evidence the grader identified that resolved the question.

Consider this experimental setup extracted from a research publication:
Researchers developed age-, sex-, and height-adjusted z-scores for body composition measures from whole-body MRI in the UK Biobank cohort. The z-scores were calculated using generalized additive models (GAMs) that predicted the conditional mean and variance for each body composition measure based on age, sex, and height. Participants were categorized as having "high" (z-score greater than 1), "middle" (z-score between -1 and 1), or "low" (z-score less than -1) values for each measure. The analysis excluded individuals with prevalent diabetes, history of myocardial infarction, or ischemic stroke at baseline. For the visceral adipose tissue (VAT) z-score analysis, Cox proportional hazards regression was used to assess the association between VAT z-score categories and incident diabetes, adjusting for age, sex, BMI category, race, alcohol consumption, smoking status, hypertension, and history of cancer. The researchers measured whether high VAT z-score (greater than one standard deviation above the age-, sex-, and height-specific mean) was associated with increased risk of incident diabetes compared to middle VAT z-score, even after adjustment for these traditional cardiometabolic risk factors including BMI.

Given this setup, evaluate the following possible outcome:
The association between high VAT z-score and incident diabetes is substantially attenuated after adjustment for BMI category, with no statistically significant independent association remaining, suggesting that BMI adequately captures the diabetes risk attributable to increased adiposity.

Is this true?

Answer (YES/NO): NO